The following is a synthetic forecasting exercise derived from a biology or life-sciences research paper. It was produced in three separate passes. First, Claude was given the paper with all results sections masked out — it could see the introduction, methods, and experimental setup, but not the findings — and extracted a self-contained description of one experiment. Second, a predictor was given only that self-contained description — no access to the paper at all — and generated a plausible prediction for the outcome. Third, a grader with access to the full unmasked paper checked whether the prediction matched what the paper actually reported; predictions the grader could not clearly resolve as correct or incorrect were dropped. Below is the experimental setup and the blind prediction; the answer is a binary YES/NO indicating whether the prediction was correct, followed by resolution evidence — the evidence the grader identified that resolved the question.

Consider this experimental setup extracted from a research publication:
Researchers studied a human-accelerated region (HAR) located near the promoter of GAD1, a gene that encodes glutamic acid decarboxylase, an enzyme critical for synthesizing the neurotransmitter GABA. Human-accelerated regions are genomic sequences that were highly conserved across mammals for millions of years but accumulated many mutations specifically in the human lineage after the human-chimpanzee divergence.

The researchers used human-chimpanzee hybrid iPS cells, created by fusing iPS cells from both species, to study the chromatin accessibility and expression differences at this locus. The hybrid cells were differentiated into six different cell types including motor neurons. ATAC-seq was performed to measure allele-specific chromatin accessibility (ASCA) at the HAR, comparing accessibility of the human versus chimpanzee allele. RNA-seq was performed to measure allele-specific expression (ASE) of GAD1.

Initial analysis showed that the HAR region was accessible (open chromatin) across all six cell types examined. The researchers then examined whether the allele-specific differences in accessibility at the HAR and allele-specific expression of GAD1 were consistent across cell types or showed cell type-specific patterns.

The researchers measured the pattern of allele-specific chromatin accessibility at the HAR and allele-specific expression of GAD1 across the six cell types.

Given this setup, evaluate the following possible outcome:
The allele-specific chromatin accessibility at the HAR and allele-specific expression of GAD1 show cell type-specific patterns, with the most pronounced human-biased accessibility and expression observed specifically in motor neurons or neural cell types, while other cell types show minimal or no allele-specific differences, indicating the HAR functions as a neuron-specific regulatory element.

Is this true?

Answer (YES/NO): NO